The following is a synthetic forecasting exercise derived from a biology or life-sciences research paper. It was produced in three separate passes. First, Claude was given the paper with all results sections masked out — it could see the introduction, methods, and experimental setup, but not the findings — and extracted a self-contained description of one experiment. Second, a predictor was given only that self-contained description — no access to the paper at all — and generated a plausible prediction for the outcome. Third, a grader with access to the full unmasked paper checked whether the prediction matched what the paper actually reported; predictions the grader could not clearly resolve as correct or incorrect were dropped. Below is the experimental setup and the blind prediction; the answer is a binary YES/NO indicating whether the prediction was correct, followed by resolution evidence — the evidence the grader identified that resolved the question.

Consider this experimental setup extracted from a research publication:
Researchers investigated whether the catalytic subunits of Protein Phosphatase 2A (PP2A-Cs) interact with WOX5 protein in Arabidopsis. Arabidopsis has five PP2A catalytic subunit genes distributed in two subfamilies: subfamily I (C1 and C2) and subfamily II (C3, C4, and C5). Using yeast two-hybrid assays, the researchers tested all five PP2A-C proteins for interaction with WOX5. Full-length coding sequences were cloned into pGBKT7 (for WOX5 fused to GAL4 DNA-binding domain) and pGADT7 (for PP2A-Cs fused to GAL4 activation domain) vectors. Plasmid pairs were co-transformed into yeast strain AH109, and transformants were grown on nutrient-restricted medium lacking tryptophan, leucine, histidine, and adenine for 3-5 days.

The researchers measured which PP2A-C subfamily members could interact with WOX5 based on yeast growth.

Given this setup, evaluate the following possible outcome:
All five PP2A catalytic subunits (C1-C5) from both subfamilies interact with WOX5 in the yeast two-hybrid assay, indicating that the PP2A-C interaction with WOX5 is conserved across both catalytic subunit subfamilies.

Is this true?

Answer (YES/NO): NO